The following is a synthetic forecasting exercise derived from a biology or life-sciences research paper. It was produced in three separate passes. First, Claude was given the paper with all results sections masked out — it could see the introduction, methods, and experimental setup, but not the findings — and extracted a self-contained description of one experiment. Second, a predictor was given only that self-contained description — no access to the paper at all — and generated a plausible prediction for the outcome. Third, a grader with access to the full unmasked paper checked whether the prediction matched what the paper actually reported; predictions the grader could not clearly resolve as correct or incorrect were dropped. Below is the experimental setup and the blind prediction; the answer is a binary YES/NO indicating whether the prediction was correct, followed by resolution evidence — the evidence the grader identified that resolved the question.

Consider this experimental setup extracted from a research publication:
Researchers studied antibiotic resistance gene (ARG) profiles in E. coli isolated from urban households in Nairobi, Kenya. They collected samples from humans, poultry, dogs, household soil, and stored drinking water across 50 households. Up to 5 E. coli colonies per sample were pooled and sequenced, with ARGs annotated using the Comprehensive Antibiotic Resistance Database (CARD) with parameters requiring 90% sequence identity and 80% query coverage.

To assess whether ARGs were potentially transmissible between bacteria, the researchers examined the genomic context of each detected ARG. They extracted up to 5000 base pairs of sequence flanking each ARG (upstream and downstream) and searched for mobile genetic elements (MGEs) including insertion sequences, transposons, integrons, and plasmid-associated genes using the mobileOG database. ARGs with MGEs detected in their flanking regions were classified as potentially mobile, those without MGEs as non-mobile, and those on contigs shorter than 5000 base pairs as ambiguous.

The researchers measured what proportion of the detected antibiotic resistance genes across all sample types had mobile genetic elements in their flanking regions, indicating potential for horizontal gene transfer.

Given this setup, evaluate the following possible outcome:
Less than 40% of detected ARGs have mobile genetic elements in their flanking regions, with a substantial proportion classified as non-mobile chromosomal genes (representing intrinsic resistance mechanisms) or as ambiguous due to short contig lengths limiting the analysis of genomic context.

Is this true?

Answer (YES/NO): NO